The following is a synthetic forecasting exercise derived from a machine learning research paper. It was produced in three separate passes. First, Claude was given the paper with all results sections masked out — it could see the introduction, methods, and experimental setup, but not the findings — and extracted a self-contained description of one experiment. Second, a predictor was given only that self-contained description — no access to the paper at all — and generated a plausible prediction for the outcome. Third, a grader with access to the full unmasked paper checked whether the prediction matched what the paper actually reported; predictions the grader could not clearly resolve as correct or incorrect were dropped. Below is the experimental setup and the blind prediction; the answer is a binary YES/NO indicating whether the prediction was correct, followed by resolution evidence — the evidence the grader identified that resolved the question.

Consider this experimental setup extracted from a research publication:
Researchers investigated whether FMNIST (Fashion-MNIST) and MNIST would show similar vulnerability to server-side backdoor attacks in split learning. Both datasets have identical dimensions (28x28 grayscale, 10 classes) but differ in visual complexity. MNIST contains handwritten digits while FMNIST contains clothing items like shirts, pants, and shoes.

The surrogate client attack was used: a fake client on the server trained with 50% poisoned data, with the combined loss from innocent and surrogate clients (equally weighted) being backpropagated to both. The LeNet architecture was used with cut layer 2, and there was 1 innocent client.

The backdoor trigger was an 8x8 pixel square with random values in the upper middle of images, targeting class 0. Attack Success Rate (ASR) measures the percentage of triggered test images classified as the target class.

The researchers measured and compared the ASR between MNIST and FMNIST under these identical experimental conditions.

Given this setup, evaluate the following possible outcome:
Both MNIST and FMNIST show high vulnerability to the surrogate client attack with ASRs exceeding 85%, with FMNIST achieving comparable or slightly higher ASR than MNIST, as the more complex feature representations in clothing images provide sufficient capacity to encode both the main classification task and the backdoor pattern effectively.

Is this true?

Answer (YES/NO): NO